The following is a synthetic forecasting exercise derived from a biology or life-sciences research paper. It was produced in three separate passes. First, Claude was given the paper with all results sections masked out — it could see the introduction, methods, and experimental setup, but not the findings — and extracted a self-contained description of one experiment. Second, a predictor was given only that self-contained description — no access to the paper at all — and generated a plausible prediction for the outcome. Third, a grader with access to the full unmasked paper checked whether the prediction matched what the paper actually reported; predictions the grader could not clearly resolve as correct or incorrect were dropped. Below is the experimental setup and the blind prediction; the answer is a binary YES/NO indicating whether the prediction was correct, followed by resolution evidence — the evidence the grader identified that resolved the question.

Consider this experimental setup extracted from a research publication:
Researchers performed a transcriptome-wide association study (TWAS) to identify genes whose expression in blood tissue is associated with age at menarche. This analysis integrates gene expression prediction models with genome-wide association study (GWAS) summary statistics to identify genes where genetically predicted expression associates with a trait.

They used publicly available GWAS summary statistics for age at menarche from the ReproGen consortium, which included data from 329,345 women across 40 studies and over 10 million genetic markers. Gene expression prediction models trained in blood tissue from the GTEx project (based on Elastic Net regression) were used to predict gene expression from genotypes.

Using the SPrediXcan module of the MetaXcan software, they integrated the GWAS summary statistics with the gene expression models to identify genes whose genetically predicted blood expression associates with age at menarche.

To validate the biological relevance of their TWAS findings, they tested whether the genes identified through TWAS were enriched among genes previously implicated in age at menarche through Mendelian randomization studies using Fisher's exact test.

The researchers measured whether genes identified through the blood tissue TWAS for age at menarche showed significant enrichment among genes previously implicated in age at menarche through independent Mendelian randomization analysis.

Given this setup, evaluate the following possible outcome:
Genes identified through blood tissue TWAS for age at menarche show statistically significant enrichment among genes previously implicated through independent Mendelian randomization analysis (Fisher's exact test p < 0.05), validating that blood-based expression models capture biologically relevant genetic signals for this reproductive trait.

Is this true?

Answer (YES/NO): YES